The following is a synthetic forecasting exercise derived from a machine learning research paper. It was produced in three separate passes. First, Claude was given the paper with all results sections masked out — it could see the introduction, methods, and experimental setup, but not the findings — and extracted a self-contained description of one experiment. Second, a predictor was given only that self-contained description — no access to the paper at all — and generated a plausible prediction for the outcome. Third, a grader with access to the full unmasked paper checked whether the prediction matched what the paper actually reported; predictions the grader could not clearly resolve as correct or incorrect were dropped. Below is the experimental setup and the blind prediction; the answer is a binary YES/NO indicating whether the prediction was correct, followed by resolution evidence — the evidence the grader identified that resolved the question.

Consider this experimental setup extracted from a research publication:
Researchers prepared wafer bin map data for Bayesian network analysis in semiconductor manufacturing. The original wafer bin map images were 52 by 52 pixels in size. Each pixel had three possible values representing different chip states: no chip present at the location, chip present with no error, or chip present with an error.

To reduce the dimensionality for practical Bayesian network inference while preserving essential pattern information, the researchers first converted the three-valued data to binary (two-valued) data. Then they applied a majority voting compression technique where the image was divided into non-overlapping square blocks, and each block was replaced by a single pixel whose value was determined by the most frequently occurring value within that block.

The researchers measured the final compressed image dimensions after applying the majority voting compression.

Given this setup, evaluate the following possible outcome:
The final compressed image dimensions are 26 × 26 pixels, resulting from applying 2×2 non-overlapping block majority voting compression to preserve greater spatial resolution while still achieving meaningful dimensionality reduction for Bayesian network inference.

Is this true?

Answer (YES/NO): NO